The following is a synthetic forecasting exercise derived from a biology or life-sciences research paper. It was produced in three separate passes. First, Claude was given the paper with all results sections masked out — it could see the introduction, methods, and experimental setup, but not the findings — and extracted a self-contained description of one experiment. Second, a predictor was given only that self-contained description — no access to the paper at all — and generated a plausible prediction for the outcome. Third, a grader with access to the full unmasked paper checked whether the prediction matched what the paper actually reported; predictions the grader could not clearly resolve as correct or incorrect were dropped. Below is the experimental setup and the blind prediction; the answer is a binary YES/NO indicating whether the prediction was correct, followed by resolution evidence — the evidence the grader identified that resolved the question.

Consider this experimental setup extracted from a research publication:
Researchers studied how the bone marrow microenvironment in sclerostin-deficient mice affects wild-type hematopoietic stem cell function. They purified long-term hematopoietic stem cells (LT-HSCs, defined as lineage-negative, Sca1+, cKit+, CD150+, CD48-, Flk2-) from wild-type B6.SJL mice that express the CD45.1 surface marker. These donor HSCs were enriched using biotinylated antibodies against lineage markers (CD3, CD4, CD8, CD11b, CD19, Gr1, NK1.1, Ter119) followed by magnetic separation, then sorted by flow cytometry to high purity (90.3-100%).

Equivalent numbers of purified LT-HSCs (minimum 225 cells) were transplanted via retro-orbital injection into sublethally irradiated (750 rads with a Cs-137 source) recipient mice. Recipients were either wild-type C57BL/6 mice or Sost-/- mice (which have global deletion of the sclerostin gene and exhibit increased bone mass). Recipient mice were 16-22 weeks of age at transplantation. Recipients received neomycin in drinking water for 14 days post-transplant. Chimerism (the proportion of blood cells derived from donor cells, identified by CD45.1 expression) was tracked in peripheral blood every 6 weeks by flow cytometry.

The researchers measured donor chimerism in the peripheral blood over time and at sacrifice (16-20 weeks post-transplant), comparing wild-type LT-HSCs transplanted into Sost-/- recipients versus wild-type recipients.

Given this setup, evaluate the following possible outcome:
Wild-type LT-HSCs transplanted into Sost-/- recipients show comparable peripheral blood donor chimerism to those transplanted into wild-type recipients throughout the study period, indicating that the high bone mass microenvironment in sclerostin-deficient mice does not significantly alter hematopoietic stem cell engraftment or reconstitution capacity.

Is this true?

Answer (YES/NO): YES